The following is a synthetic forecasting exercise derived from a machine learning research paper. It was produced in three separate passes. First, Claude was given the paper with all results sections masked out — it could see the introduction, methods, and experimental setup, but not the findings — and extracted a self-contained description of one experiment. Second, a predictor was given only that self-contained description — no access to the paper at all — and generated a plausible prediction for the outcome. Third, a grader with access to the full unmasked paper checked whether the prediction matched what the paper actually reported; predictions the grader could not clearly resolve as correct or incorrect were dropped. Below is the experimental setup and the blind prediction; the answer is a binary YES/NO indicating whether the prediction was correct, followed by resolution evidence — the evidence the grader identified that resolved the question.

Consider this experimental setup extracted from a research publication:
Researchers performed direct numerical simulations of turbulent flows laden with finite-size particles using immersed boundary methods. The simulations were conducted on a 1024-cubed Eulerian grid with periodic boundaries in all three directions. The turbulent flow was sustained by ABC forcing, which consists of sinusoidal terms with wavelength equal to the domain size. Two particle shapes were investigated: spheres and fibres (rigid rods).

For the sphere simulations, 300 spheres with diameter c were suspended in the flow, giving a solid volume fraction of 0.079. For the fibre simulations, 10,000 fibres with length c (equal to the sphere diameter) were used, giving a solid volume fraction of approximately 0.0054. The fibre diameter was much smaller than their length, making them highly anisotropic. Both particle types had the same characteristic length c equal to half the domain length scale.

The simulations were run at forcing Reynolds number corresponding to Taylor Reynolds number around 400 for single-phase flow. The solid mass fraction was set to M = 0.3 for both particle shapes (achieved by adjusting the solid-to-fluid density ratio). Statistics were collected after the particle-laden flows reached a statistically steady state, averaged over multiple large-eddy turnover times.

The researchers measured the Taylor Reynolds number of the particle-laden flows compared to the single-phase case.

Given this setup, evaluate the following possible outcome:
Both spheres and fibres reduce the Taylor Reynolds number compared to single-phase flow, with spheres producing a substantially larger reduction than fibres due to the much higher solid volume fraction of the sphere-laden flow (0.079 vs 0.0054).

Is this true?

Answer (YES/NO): NO